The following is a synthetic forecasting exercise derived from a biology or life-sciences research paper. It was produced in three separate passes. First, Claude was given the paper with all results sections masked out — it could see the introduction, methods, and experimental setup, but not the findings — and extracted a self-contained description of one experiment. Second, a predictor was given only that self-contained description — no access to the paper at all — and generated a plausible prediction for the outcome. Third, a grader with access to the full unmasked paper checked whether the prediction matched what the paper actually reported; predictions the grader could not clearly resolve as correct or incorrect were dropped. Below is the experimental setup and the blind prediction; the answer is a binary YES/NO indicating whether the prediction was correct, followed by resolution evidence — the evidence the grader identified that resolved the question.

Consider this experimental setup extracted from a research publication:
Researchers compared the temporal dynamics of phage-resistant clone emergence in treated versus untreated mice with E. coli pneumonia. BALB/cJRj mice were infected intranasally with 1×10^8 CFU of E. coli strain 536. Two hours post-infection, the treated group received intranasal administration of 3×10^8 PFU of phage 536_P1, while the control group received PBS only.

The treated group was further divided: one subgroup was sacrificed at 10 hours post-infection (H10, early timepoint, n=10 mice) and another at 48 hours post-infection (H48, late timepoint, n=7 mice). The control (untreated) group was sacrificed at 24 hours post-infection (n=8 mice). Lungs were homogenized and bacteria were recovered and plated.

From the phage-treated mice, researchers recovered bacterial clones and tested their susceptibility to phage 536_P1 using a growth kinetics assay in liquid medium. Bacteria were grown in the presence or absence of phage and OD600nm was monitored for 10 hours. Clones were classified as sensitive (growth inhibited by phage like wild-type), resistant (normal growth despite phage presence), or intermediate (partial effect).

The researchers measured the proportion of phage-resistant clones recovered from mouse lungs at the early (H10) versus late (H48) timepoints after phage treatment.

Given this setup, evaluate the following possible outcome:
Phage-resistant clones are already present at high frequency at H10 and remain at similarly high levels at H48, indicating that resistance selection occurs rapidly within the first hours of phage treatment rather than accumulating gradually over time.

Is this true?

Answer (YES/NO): NO